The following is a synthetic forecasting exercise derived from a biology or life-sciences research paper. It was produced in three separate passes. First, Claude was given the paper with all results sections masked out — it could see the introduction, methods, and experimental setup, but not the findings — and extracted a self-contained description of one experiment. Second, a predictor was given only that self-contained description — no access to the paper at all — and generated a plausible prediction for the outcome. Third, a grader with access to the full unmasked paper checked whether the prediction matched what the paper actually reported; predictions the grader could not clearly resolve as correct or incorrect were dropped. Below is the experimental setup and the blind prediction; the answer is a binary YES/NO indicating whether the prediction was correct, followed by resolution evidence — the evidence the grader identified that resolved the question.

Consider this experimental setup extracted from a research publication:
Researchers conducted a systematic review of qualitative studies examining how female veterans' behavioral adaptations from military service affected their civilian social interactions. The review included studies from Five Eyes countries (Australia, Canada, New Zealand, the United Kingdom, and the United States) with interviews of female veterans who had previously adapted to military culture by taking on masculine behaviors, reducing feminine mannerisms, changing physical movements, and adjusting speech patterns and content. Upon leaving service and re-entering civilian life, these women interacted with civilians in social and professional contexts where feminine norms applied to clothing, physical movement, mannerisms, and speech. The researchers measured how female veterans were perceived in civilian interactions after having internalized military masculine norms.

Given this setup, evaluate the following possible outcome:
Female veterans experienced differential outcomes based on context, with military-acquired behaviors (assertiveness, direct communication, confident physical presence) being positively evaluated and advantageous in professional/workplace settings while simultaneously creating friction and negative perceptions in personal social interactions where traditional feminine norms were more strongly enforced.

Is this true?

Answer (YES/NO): NO